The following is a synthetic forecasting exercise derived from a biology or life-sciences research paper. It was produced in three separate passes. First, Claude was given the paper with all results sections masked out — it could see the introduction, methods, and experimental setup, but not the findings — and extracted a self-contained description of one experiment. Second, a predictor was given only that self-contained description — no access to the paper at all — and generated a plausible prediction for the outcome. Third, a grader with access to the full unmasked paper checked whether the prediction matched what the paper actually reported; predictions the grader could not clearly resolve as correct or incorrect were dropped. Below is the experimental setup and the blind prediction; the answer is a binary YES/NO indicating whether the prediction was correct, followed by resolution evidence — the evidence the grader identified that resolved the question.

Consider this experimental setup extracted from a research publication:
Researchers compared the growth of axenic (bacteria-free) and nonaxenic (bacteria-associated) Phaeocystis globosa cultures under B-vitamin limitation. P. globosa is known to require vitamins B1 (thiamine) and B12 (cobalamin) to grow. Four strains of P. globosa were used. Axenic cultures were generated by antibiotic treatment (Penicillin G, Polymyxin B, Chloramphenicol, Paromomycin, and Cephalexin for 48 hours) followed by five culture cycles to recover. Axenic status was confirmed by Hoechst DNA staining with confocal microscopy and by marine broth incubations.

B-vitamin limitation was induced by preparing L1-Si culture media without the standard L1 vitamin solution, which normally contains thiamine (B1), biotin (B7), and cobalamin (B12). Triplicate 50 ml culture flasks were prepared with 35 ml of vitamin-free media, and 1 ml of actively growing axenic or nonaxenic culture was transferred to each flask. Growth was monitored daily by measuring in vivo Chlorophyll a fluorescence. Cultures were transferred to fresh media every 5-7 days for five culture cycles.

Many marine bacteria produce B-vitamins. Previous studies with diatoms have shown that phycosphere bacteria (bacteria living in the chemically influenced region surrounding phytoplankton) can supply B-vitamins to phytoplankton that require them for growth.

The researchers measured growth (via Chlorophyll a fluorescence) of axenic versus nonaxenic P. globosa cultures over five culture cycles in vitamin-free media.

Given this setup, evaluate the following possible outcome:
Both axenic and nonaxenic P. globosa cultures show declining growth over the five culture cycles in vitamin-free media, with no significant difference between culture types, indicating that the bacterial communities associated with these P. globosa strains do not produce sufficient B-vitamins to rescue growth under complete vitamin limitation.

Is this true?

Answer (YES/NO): NO